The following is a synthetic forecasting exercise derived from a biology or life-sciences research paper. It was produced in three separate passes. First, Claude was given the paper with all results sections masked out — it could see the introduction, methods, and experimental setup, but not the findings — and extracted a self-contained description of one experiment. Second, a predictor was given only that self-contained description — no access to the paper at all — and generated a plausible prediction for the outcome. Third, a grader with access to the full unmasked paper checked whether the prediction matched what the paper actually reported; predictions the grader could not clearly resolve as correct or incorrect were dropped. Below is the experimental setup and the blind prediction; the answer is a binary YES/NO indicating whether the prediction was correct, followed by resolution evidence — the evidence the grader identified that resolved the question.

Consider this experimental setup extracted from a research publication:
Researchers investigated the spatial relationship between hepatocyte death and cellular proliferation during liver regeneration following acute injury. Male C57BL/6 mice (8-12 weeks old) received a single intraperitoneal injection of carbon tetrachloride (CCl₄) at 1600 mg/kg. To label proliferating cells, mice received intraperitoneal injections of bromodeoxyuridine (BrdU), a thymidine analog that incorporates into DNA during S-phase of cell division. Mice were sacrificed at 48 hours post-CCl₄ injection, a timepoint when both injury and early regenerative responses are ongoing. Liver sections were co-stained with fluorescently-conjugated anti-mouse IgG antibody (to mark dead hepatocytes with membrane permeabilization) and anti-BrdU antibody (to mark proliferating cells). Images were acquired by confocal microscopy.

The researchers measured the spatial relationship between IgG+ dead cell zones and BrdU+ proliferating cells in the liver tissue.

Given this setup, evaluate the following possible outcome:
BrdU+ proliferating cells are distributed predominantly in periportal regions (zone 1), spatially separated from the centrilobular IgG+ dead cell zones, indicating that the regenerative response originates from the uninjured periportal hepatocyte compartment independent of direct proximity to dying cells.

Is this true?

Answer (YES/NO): NO